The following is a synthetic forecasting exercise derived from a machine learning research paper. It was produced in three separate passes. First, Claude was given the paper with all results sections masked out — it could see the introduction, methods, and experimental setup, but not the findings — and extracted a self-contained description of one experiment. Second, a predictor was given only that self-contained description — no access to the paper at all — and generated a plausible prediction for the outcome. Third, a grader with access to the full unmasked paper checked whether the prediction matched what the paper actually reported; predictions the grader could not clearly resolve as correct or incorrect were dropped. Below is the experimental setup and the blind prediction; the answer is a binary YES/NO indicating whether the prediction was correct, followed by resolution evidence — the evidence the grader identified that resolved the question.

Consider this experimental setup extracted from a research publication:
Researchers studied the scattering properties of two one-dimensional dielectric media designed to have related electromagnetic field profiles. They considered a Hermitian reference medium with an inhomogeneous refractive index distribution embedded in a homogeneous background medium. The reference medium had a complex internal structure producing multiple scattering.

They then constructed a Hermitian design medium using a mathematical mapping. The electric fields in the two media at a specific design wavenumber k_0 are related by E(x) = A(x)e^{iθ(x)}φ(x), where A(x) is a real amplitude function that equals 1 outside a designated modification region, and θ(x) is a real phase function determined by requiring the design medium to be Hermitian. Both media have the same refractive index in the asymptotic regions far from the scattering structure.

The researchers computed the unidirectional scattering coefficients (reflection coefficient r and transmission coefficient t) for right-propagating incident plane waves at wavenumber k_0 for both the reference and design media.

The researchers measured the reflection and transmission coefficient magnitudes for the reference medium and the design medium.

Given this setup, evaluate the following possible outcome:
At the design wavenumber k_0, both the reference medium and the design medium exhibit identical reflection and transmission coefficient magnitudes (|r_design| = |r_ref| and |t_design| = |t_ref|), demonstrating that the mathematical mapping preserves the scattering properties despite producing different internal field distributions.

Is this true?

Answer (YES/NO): YES